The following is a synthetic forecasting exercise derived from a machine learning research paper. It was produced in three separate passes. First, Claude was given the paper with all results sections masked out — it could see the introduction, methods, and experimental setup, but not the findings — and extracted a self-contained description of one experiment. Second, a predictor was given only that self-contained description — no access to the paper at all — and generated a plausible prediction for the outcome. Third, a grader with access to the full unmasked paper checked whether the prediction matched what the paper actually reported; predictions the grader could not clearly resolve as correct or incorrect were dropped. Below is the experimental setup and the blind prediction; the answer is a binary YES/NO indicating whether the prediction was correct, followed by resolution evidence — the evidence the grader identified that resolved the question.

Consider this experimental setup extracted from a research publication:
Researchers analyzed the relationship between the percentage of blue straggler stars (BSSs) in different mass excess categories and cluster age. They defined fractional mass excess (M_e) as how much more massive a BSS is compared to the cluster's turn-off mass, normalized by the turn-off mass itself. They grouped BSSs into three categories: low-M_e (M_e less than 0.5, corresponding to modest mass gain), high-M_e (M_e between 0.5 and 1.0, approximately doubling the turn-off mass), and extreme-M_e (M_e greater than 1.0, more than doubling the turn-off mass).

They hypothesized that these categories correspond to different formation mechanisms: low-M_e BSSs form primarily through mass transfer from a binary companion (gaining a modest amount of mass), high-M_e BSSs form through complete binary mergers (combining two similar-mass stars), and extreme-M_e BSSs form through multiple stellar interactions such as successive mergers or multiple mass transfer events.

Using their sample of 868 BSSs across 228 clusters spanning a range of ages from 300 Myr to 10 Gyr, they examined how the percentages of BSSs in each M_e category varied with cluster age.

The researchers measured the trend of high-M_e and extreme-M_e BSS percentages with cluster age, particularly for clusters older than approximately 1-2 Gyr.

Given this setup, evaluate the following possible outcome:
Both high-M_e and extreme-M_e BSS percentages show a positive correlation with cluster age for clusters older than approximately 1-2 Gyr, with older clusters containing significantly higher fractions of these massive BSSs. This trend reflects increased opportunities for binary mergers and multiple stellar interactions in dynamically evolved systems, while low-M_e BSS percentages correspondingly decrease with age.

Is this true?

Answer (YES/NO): NO